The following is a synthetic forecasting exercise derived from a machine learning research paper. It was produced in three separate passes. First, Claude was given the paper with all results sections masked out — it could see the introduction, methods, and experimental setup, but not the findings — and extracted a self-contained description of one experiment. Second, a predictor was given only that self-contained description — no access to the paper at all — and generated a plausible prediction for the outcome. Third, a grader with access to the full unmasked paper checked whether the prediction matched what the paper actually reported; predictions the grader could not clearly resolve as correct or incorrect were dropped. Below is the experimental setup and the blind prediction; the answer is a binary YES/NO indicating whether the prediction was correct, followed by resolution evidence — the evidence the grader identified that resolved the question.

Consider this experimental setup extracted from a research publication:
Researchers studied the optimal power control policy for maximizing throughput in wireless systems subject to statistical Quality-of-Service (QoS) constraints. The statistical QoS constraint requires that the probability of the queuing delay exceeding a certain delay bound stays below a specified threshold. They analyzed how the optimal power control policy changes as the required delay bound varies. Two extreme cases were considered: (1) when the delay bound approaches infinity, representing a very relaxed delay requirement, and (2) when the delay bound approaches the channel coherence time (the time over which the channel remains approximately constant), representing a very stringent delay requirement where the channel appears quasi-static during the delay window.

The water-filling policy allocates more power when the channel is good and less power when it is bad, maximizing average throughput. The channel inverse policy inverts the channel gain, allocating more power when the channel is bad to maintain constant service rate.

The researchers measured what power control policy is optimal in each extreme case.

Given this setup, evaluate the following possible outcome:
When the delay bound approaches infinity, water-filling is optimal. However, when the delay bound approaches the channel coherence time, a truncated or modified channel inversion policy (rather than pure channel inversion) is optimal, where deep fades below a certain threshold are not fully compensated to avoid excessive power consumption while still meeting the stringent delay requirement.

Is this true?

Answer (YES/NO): NO